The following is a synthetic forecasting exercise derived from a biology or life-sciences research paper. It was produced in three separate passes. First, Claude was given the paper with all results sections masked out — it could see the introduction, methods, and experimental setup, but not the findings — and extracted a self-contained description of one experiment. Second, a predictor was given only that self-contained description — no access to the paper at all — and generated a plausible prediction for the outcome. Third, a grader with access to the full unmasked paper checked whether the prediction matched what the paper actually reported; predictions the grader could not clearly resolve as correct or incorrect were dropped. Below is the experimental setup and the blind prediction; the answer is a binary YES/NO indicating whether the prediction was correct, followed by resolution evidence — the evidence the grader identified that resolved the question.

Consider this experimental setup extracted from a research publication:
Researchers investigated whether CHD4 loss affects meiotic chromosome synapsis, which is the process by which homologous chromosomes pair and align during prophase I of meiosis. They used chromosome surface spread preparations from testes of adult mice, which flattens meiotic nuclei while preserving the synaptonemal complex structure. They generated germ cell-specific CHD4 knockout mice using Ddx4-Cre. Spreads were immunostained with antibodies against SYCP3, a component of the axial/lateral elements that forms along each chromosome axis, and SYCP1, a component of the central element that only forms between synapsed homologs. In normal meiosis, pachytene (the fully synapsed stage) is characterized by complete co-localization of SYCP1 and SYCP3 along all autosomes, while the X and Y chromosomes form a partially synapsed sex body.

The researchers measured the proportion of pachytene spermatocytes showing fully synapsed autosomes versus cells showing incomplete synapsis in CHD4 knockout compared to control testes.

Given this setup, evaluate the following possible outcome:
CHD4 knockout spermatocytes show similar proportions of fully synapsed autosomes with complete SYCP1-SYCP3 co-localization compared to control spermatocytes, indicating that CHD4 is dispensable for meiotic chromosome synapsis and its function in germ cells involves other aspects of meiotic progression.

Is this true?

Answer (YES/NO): NO